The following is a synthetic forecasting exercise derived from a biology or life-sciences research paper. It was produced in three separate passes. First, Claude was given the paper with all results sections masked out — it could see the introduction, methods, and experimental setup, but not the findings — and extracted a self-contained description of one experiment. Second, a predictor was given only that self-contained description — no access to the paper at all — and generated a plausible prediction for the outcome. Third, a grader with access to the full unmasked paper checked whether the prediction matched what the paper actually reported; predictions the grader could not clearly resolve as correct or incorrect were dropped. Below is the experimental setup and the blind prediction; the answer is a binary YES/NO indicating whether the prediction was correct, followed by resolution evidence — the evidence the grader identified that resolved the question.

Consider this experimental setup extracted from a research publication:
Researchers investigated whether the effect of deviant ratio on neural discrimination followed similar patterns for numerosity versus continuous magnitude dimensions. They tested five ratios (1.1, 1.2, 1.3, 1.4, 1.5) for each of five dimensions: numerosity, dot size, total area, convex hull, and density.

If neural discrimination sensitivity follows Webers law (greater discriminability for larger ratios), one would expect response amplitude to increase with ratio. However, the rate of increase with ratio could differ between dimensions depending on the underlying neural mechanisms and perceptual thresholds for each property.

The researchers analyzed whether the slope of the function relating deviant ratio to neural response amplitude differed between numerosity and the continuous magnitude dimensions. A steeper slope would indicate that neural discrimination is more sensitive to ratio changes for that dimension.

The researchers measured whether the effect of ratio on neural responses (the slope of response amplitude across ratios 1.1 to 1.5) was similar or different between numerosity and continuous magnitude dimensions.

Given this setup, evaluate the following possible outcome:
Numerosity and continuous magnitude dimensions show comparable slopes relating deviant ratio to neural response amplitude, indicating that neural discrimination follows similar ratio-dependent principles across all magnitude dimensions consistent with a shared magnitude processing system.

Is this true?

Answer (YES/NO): NO